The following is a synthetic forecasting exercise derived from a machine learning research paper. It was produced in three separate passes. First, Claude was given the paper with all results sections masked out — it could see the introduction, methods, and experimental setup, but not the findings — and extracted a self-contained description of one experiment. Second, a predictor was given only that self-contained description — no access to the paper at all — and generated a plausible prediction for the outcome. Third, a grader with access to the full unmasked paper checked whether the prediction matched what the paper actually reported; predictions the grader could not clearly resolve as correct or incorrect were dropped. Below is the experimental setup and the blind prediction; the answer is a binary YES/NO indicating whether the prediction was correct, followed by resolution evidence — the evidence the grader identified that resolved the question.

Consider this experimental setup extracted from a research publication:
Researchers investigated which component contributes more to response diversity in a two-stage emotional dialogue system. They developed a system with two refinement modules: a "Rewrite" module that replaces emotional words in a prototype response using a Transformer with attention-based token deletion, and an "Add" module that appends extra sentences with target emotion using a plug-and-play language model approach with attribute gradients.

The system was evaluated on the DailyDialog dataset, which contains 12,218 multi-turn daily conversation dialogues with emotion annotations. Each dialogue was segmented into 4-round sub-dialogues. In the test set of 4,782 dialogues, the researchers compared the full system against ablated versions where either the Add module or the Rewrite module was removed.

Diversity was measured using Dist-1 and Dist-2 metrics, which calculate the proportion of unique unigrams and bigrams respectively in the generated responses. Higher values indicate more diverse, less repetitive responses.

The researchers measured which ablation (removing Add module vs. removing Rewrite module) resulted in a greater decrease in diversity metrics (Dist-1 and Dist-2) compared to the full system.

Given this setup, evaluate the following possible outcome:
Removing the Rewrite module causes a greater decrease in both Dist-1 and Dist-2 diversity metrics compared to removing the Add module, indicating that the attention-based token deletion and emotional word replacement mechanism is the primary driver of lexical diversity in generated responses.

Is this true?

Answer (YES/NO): NO